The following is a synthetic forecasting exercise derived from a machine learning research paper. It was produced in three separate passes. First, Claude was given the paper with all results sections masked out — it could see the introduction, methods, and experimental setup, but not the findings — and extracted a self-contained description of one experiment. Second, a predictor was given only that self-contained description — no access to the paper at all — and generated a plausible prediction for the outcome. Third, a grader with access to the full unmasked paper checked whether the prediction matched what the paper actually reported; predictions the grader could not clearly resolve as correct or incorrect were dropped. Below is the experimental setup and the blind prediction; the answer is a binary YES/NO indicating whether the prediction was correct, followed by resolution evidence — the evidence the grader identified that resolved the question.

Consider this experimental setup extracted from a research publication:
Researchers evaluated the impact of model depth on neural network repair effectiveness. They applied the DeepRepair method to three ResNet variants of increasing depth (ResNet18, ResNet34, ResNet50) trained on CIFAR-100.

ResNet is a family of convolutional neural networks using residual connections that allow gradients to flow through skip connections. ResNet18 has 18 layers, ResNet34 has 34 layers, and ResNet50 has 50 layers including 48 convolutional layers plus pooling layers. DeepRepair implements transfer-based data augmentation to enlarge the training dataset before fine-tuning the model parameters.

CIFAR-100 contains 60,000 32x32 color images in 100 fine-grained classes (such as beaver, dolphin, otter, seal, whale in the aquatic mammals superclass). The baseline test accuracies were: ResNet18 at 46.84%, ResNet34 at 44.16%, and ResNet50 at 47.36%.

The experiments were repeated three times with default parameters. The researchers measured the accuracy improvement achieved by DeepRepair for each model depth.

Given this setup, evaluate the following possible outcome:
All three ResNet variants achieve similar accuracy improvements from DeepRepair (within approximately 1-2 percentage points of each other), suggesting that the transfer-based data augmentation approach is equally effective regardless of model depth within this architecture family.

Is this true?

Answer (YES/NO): NO